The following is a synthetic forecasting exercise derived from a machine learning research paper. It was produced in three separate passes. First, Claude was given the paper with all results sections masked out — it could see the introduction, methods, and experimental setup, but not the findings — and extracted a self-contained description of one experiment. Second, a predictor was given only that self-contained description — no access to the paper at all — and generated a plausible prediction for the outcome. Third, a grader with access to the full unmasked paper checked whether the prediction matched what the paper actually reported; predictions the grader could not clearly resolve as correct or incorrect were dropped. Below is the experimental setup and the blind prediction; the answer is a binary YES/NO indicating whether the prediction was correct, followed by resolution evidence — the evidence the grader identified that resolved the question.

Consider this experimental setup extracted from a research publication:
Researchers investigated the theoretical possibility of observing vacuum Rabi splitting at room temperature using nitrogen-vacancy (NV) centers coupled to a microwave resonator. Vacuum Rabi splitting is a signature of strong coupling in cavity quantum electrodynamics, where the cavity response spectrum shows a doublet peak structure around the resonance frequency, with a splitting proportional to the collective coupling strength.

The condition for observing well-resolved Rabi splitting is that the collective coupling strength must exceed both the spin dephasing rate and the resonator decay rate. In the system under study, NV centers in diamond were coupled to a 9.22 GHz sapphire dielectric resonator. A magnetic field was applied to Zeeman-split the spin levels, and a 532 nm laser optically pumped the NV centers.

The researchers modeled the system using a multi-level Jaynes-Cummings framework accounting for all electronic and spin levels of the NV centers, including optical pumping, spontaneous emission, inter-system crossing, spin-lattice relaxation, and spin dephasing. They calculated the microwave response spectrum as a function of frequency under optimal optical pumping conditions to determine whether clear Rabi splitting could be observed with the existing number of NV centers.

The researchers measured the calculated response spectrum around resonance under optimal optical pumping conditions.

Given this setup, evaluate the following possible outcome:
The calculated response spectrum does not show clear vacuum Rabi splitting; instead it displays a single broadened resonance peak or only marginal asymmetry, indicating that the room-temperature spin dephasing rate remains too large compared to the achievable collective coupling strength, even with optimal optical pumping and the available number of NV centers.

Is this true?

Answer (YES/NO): YES